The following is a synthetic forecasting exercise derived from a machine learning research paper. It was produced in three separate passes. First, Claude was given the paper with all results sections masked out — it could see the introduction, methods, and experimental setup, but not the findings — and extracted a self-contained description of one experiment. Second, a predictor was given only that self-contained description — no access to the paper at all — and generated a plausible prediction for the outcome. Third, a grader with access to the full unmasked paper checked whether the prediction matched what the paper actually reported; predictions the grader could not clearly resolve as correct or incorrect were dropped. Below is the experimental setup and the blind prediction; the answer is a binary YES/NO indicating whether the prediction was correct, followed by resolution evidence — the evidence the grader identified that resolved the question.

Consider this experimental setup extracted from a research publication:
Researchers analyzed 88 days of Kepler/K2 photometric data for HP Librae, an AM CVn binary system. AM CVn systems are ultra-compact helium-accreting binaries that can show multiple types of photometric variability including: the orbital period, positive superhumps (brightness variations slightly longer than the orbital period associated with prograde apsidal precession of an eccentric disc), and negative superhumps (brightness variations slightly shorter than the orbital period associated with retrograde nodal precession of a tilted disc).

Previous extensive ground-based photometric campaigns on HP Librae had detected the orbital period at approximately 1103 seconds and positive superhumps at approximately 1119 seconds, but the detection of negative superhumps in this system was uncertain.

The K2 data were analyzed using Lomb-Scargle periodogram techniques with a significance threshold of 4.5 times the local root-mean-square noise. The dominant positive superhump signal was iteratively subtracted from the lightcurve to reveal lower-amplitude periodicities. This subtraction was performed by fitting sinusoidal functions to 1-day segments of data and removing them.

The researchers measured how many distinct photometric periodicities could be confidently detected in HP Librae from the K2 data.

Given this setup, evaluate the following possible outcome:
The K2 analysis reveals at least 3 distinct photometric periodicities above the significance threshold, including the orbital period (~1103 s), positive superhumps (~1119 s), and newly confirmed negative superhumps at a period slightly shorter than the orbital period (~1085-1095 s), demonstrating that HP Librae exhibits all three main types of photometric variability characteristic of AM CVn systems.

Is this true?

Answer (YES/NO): NO